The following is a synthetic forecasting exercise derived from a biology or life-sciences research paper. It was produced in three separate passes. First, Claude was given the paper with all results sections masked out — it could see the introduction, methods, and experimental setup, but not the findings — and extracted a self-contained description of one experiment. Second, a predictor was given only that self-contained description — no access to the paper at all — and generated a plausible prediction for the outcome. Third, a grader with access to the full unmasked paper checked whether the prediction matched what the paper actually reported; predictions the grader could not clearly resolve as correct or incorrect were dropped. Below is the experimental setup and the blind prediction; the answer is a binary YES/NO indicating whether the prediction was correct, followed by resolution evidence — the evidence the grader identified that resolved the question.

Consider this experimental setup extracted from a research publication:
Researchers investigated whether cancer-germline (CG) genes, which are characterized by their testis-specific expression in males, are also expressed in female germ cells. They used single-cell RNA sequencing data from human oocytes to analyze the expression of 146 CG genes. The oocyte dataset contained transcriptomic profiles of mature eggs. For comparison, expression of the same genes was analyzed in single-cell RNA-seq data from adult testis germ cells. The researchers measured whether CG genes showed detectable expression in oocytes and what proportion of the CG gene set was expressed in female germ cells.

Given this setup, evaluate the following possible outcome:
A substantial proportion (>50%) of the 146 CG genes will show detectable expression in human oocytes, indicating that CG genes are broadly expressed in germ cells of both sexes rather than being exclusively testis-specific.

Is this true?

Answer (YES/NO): NO